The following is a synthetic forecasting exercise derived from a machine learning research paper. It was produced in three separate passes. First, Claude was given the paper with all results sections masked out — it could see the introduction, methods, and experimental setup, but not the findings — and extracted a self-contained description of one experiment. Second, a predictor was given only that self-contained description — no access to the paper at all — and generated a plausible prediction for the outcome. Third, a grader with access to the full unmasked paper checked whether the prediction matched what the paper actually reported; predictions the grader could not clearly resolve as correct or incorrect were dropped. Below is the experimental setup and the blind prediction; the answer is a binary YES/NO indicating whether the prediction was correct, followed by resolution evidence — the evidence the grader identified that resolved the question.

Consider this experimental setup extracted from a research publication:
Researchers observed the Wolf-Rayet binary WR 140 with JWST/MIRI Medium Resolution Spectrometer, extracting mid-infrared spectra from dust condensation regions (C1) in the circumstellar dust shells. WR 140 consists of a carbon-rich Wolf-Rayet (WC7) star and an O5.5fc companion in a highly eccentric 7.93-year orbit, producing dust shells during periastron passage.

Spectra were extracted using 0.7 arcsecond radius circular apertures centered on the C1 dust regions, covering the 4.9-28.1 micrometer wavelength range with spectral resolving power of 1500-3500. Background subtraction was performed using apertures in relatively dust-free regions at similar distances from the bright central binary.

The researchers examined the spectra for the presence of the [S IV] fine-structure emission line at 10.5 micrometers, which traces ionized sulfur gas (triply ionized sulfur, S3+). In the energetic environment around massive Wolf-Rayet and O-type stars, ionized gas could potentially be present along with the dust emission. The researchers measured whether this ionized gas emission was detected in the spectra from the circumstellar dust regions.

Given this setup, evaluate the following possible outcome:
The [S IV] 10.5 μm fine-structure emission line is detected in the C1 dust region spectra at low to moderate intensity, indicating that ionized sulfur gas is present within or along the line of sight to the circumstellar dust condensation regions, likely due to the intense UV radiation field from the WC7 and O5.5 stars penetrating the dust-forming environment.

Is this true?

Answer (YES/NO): YES